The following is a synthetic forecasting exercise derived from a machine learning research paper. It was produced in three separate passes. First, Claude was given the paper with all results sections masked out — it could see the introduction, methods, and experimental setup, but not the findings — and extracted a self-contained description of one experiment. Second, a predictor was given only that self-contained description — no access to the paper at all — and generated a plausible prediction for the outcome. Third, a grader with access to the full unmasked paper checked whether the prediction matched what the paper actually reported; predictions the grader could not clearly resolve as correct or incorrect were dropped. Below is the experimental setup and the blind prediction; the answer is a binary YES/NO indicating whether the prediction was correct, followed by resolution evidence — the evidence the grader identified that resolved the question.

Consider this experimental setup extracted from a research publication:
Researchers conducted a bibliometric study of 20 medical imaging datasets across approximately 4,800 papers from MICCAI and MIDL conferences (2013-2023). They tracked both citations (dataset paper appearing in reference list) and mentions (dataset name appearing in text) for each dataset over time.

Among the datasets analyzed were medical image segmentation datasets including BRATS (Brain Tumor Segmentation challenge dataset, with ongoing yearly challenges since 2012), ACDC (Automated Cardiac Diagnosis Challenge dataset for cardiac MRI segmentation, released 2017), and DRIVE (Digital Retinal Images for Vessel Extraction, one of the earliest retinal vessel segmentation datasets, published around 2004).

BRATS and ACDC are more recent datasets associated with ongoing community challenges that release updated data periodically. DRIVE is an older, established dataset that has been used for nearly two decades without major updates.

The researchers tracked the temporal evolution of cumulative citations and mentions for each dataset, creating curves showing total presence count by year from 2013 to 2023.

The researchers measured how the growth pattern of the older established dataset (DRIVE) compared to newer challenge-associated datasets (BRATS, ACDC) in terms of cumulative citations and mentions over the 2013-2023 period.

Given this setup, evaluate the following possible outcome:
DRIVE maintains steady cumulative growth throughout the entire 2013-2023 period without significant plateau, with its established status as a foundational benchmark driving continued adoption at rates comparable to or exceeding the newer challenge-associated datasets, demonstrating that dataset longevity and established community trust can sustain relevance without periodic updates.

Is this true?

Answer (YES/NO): NO